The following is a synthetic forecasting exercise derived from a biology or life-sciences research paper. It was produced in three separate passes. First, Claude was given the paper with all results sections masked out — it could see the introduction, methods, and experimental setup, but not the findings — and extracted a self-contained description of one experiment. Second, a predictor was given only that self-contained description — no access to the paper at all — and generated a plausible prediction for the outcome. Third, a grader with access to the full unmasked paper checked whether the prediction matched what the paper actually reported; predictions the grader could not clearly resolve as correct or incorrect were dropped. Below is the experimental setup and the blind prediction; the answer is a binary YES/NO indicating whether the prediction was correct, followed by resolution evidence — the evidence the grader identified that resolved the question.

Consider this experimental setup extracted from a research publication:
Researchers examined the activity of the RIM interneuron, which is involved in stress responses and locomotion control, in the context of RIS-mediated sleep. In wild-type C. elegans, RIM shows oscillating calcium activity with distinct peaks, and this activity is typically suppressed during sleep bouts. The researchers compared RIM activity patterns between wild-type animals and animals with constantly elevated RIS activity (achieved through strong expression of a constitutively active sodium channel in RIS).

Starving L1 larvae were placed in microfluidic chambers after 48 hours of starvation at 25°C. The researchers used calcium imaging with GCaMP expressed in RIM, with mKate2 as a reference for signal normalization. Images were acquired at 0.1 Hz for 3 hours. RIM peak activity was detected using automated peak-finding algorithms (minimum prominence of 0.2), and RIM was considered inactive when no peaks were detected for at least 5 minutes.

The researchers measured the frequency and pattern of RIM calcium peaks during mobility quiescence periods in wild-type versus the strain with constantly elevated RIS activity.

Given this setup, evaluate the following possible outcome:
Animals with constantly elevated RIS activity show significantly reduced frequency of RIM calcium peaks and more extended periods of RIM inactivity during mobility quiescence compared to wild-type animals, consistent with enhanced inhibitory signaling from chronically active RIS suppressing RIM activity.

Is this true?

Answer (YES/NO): NO